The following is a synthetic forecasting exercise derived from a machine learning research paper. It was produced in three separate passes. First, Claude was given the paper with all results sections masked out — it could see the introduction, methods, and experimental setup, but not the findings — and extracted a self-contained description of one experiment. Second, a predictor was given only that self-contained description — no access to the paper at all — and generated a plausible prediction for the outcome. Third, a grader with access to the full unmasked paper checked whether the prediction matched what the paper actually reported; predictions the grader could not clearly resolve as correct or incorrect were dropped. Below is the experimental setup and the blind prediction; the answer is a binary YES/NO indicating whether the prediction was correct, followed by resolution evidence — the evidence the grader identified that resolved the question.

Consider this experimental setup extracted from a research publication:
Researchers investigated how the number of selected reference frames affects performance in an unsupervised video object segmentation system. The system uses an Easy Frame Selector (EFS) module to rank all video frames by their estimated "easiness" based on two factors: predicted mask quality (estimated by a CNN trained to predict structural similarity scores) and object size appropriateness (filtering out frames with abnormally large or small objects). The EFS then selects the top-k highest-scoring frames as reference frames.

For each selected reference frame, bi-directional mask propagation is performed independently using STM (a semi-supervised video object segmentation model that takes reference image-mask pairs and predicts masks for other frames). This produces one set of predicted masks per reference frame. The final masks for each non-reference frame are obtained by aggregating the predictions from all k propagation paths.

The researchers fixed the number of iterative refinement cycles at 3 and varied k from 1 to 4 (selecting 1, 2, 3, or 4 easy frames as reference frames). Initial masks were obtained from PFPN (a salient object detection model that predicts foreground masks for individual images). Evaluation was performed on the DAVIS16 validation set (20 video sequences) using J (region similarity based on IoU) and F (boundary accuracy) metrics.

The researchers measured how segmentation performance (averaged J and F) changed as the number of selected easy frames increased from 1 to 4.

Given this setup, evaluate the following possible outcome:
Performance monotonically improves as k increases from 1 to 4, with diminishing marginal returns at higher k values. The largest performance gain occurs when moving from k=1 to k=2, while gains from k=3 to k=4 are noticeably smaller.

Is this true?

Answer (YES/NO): NO